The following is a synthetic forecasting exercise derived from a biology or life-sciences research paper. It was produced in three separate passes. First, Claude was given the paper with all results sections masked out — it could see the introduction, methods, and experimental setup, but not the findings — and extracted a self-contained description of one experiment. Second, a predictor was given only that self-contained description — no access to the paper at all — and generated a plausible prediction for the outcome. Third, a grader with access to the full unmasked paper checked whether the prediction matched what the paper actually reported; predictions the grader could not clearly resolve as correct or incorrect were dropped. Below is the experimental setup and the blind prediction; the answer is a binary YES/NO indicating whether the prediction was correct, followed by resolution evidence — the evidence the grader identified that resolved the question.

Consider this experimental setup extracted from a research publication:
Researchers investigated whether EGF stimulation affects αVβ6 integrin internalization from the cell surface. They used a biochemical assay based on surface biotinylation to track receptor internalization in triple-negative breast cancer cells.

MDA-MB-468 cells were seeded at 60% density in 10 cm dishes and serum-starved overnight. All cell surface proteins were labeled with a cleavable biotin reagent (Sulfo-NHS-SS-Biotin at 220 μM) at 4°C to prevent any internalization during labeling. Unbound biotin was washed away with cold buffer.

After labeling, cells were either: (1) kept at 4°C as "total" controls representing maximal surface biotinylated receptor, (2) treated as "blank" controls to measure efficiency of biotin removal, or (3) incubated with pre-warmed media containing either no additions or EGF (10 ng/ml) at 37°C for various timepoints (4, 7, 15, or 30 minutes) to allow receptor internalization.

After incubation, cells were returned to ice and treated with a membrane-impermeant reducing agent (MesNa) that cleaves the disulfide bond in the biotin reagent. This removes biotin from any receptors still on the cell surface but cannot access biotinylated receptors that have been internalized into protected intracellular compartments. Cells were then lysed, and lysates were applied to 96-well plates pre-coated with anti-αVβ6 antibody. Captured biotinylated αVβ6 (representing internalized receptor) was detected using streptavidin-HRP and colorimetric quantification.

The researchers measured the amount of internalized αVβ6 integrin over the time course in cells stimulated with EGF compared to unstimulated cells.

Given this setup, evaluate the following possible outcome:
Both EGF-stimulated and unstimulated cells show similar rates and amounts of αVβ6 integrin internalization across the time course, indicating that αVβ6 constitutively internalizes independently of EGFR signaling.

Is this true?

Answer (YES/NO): NO